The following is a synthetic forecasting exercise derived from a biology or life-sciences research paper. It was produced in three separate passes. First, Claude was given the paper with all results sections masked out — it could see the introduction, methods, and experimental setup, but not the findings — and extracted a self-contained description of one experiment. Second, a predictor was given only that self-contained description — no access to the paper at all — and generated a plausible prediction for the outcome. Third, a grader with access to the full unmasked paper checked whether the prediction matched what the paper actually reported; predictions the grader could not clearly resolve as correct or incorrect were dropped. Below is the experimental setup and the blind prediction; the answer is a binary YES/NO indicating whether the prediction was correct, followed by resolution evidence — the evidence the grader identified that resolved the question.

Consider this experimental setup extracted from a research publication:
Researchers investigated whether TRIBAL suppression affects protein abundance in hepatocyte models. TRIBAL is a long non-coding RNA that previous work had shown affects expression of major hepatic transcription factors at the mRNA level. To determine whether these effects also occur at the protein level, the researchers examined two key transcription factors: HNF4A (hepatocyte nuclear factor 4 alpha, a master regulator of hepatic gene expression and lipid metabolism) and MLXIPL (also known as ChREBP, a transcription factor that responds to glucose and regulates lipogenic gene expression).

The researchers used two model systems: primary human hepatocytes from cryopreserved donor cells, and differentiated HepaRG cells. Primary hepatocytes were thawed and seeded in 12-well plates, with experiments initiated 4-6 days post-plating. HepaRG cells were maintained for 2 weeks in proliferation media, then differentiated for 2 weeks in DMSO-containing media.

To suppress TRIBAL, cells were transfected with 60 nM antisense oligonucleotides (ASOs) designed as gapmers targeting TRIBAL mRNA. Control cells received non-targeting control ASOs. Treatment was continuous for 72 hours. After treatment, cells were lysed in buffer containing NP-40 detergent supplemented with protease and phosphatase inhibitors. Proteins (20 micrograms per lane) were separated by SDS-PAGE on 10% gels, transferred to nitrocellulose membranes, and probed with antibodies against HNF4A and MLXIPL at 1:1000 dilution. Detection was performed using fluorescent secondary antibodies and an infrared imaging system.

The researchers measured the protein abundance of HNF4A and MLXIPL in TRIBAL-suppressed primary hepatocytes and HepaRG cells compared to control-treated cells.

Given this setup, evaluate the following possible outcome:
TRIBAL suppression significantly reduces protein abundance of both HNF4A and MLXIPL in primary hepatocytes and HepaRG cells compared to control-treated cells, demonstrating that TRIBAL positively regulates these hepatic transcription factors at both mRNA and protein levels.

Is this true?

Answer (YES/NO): NO